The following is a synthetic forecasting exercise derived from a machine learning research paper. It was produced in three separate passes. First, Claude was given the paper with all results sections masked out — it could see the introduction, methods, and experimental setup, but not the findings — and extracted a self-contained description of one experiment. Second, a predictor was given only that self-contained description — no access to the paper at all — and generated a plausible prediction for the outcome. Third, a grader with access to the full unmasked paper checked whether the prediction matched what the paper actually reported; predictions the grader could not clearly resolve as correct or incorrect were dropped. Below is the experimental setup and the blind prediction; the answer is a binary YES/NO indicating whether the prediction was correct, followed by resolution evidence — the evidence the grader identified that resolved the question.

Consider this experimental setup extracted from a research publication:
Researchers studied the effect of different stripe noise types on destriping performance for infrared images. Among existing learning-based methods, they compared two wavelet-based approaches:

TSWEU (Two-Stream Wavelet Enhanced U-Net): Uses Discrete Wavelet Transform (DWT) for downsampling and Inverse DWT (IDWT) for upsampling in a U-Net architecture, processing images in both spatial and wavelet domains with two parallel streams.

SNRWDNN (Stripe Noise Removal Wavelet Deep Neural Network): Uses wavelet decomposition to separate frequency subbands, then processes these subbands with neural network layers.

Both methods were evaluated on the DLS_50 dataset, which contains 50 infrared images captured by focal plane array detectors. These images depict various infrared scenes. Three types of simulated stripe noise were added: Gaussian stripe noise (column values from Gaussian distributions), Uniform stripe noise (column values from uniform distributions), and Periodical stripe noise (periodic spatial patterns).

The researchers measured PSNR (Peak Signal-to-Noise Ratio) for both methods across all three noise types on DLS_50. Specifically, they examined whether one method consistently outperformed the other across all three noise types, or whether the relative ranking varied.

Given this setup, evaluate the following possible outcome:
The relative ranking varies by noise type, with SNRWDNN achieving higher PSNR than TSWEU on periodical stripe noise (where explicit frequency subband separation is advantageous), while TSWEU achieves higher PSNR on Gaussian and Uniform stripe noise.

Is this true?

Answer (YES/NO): NO